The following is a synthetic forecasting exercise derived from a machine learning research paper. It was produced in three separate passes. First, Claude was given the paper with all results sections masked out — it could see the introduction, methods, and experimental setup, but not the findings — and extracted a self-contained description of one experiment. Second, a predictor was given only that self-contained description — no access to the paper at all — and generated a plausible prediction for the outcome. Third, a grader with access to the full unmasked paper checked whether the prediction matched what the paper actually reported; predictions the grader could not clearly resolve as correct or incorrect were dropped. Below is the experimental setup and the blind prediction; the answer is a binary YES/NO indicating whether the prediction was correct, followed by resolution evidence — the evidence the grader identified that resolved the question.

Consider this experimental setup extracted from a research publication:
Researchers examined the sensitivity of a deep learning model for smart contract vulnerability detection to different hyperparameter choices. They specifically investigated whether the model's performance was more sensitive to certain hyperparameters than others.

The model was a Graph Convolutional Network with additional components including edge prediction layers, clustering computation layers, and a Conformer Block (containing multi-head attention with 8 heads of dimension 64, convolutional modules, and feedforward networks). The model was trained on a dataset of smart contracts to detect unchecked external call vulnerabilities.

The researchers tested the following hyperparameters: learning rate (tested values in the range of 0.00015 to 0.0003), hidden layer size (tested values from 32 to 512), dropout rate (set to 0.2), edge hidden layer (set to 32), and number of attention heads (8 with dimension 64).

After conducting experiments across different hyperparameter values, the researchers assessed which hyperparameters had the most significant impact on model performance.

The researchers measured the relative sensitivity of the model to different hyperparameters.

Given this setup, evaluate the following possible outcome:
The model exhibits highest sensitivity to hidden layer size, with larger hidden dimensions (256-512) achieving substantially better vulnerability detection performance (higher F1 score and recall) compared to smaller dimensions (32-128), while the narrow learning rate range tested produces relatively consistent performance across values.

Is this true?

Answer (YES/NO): NO